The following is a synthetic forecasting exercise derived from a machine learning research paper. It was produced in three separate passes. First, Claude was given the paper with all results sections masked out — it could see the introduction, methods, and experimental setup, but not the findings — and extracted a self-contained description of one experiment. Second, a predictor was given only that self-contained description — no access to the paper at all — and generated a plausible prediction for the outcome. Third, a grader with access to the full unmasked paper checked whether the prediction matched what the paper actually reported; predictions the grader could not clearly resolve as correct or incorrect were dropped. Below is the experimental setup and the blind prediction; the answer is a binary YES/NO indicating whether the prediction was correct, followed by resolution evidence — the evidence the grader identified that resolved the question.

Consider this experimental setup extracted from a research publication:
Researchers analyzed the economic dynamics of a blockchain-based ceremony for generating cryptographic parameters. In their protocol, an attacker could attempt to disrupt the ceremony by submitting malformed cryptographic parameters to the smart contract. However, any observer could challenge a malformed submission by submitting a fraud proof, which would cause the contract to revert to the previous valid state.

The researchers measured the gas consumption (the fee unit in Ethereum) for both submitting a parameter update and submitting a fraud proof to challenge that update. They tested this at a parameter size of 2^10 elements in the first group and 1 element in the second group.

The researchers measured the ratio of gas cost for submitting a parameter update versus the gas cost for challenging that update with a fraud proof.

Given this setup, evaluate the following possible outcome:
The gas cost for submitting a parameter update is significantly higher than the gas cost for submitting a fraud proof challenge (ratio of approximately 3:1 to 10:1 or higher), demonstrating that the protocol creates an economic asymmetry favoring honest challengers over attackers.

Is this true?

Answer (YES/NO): YES